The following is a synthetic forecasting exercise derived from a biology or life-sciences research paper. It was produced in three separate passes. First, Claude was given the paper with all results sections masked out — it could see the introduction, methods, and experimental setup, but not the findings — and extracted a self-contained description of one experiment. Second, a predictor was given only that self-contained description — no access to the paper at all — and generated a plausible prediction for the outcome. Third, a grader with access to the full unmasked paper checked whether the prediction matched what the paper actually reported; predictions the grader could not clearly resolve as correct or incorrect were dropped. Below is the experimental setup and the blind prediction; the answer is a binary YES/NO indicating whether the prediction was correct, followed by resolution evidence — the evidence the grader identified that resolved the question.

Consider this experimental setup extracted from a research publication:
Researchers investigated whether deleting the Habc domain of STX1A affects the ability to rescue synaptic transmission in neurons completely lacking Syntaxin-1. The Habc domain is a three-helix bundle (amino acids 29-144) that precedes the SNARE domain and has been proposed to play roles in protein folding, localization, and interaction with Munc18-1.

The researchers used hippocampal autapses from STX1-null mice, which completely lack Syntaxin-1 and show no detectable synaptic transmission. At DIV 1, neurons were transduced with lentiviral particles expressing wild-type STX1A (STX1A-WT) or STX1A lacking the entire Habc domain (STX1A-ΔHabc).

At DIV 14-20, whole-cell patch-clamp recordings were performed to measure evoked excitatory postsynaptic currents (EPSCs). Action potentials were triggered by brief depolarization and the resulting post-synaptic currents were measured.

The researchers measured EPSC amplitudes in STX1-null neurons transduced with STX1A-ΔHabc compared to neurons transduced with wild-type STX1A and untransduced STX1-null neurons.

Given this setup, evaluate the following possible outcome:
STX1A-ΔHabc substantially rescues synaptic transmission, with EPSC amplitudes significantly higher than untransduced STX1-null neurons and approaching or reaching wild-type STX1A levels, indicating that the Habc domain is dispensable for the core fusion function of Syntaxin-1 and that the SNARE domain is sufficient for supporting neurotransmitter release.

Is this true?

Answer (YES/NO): NO